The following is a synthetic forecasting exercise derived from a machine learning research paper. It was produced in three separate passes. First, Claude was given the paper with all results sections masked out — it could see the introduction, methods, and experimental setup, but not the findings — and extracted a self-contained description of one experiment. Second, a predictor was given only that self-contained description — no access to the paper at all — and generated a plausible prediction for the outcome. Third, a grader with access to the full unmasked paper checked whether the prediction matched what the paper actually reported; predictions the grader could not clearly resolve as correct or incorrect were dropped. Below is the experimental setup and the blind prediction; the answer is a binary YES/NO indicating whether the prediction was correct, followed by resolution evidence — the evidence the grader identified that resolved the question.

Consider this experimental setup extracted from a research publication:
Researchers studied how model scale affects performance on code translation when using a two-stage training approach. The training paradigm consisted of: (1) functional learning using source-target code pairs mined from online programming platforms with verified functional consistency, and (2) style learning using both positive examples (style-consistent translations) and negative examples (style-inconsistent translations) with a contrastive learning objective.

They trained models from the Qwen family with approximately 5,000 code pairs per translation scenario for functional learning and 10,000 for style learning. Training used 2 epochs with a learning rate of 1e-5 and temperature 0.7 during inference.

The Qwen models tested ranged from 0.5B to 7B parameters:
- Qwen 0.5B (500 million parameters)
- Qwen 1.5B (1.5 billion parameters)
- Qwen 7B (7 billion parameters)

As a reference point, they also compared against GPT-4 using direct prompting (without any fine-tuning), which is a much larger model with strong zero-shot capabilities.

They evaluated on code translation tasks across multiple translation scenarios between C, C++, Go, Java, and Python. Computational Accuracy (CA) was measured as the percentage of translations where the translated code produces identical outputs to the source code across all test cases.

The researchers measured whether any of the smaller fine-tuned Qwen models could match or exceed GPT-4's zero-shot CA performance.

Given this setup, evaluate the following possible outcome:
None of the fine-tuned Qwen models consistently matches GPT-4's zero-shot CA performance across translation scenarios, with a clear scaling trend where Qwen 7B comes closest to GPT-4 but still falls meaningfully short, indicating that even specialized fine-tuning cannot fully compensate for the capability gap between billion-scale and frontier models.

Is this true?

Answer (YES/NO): NO